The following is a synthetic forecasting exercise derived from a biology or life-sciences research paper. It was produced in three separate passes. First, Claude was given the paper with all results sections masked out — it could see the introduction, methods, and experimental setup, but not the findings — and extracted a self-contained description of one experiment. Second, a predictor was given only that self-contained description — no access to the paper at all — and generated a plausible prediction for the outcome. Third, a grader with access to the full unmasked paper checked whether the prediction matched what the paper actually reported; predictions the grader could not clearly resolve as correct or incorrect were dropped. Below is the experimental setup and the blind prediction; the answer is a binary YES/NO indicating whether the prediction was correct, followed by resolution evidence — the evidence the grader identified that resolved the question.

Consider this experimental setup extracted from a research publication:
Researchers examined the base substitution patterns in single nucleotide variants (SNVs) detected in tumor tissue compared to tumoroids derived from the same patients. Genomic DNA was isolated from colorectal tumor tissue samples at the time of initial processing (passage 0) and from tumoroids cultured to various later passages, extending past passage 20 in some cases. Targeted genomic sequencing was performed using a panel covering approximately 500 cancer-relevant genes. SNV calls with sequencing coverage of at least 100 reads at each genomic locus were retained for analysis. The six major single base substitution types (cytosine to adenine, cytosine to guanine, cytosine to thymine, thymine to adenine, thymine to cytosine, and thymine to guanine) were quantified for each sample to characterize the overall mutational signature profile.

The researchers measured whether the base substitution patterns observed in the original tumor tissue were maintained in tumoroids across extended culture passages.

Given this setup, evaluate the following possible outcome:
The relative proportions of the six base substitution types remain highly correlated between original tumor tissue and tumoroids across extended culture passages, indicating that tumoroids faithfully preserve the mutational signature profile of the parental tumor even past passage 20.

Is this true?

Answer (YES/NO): YES